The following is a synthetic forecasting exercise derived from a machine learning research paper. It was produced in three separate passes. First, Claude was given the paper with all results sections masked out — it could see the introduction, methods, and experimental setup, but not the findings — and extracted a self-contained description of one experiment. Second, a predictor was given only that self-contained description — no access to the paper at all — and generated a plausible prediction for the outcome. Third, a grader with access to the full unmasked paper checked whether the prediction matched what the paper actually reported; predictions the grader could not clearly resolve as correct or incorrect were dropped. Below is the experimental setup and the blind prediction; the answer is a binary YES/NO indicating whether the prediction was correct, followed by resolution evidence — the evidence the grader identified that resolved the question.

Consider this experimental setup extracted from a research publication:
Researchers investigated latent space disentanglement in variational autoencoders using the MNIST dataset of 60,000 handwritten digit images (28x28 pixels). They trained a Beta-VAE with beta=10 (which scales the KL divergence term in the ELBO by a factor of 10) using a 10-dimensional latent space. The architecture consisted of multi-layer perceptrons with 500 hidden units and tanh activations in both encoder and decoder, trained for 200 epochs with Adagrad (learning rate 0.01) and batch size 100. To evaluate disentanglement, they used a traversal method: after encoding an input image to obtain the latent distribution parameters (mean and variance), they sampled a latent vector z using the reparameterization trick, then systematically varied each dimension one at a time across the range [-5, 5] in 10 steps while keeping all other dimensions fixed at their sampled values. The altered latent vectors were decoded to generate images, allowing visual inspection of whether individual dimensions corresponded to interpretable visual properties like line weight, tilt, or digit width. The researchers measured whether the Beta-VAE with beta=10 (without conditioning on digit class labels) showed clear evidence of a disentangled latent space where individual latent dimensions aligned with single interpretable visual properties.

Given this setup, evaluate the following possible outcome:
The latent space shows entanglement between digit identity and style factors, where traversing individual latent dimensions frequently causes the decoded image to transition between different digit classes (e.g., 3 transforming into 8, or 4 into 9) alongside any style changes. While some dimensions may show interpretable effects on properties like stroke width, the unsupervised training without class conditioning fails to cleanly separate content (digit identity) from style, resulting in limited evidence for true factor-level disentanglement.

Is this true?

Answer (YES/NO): YES